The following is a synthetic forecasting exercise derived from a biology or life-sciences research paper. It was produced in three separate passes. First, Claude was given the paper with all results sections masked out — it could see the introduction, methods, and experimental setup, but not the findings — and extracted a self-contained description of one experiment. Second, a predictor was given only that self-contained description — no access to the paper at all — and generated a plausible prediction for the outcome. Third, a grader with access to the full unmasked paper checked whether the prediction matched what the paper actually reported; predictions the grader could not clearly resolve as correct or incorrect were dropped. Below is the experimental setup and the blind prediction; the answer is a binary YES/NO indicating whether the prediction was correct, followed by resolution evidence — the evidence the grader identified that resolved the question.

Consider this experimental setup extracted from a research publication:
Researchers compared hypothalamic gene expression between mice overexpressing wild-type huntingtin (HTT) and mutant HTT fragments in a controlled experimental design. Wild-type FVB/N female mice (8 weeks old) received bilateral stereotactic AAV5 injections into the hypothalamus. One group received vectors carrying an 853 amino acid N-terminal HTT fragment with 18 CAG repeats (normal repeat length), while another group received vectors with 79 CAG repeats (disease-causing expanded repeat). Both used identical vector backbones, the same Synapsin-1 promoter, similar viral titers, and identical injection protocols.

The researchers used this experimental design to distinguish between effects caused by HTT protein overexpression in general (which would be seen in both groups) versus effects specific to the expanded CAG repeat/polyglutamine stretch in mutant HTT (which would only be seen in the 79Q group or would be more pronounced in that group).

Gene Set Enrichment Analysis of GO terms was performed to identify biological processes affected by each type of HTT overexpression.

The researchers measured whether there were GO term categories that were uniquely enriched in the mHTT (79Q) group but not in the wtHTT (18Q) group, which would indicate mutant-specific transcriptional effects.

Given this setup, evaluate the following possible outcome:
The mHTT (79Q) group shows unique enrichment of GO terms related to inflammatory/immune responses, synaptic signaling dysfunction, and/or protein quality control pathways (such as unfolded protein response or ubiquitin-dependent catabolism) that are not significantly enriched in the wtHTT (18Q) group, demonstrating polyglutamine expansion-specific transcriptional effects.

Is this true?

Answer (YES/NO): NO